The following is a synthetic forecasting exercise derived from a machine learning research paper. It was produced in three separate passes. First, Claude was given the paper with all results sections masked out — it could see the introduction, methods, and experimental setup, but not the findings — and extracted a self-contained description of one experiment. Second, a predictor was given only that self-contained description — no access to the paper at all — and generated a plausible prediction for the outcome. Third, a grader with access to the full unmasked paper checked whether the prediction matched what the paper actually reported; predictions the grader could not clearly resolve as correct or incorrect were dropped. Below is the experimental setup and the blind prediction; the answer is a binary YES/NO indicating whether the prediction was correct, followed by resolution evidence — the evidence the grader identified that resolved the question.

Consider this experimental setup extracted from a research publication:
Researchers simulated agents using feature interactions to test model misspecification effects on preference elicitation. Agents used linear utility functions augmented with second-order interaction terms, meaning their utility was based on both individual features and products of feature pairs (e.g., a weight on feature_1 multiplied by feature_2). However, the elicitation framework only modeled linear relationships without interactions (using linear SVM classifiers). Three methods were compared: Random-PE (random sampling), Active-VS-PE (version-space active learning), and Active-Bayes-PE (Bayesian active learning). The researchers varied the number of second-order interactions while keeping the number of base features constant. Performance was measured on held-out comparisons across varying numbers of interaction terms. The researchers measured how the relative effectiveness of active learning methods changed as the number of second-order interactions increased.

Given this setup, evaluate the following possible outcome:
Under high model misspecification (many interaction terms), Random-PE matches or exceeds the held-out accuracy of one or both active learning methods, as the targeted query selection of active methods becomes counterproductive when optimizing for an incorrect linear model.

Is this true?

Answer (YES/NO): YES